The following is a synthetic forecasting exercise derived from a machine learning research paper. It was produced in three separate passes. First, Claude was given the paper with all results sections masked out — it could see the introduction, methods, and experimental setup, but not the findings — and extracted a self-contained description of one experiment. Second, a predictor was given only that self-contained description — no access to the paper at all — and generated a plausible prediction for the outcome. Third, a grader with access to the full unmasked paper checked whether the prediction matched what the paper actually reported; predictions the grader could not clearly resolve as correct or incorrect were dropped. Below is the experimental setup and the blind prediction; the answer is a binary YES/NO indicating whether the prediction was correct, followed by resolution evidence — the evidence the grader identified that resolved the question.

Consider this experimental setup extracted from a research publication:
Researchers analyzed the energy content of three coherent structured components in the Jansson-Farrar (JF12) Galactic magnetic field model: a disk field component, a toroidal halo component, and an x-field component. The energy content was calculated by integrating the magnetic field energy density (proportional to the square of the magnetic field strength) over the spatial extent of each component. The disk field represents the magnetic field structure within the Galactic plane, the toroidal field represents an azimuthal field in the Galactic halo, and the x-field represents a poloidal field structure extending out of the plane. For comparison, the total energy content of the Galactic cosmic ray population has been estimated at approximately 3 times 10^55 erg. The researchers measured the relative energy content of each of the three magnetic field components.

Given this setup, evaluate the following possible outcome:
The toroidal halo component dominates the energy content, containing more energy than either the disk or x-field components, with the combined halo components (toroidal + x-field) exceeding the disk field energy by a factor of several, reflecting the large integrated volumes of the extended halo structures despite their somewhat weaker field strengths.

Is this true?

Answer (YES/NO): YES